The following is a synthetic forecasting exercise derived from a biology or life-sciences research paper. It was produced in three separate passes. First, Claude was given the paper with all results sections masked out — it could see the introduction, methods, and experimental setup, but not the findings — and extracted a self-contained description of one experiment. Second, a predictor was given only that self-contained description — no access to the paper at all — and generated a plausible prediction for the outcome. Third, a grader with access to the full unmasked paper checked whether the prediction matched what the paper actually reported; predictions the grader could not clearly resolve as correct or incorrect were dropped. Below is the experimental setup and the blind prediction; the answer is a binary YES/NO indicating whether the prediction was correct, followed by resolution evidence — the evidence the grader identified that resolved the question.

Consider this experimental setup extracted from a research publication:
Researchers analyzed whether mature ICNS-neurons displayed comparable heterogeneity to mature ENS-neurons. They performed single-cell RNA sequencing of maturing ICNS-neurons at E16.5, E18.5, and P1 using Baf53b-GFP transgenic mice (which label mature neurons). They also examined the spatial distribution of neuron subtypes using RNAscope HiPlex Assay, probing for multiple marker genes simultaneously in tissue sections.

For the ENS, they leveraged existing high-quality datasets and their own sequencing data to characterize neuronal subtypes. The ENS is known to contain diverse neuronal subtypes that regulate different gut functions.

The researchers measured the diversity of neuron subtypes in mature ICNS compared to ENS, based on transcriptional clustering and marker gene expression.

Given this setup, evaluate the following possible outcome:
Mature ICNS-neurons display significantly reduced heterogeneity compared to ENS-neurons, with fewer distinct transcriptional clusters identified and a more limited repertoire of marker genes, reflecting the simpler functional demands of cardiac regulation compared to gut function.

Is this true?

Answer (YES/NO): YES